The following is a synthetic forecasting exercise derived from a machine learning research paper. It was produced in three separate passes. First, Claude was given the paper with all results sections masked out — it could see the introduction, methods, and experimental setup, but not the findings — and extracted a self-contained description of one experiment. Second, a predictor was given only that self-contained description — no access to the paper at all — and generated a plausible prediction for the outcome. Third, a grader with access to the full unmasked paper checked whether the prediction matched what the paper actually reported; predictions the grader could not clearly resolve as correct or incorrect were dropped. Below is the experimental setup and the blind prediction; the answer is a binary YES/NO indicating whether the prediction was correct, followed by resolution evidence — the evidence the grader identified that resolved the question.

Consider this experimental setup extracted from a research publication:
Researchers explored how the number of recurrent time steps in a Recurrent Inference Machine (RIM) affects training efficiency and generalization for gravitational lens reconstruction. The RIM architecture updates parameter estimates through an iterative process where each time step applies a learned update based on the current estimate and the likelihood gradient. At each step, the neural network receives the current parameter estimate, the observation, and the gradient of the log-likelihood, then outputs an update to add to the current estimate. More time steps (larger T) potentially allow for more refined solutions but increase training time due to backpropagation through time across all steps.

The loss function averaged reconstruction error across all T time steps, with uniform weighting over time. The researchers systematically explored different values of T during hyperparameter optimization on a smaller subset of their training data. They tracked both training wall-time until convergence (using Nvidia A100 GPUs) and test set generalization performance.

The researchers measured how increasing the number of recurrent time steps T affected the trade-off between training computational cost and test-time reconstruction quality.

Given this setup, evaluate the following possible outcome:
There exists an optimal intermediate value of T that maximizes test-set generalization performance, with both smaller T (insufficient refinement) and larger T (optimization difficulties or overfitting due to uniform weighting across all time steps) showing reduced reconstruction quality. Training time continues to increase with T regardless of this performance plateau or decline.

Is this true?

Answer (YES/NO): NO